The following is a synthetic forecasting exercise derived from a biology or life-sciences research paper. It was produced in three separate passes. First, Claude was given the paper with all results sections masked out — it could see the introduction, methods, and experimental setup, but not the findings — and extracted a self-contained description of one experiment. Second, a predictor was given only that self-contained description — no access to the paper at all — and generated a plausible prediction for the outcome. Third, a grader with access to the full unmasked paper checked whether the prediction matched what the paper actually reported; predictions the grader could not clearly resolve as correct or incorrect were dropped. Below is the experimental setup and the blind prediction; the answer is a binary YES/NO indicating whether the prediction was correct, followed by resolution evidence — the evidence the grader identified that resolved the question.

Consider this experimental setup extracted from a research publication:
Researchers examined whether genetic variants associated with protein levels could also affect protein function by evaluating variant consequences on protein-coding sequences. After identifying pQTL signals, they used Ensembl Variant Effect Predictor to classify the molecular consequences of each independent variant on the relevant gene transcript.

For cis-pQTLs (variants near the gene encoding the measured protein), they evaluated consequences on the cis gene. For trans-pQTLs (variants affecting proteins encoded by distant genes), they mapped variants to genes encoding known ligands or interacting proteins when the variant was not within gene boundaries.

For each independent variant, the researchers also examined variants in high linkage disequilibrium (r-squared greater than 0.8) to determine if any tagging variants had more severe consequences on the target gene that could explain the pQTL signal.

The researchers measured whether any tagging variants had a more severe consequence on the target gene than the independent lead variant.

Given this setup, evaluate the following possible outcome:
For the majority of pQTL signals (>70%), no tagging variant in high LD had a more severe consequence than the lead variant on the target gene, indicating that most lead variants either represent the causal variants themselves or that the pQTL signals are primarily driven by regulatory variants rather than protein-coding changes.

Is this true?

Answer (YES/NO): YES